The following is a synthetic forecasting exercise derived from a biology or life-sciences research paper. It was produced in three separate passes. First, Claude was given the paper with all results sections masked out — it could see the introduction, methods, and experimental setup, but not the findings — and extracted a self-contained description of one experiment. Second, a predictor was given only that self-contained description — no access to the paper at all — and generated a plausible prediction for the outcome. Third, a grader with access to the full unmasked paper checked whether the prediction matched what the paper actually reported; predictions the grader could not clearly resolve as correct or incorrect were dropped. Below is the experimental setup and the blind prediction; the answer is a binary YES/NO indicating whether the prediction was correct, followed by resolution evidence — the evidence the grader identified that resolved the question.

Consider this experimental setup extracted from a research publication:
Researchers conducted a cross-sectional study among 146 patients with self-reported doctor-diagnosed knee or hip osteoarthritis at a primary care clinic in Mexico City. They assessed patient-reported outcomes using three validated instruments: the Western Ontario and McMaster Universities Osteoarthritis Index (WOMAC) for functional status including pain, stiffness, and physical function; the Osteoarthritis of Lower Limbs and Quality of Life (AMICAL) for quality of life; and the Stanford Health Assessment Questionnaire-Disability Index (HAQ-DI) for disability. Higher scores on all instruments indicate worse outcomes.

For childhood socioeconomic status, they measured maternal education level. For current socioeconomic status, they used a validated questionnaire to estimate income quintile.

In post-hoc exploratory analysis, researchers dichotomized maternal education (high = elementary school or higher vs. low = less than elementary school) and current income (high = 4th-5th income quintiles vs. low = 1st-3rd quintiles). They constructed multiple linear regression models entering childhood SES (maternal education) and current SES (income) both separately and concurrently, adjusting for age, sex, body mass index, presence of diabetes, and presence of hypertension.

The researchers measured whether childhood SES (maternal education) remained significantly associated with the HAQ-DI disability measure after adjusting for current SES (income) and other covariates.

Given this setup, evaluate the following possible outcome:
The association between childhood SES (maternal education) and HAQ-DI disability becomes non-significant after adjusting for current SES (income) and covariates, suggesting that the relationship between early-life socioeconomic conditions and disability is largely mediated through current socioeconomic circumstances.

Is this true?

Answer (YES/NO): NO